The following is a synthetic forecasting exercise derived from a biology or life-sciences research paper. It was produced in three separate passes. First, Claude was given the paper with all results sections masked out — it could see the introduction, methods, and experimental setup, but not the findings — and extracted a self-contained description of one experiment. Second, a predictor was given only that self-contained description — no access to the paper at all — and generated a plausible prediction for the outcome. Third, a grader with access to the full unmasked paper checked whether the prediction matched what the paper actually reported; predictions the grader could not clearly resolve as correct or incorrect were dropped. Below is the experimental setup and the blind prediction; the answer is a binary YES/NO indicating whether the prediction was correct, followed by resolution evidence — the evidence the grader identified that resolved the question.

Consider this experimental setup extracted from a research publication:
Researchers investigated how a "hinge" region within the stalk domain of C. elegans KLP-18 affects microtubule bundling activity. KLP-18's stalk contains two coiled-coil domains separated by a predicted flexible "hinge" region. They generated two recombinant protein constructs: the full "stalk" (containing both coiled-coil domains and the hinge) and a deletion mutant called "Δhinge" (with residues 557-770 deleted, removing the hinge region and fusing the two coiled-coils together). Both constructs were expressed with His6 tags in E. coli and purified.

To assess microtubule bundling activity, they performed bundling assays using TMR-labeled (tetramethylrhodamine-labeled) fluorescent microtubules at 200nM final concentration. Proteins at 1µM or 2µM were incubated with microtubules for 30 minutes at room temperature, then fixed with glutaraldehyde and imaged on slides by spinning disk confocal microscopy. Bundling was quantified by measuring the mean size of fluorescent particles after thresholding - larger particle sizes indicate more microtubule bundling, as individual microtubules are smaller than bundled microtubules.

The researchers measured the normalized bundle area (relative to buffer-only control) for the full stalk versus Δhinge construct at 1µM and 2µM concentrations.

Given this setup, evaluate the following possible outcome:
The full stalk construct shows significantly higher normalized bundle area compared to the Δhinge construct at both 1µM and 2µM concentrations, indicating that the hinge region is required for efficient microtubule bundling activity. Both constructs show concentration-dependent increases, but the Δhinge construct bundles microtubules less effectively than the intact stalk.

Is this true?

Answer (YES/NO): NO